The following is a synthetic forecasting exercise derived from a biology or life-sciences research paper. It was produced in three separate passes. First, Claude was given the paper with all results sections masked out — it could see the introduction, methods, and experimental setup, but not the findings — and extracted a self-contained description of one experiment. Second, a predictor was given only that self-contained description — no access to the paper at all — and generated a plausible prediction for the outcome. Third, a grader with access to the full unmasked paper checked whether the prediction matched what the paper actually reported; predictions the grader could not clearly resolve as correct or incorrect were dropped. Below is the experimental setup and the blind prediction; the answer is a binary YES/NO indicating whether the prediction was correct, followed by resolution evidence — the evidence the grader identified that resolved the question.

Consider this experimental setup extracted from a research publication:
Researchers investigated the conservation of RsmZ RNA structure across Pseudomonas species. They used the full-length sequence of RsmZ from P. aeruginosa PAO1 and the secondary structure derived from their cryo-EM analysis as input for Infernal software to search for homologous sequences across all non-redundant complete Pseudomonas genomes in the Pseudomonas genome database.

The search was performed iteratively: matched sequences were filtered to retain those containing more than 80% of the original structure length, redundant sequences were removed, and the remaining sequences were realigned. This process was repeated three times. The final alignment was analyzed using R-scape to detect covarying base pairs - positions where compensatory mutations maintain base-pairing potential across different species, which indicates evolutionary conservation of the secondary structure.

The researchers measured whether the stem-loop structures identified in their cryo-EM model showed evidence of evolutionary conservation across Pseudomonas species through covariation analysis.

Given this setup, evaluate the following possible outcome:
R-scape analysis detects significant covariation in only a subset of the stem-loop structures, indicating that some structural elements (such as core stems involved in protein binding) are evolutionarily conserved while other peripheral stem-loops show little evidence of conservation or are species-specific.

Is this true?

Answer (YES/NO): NO